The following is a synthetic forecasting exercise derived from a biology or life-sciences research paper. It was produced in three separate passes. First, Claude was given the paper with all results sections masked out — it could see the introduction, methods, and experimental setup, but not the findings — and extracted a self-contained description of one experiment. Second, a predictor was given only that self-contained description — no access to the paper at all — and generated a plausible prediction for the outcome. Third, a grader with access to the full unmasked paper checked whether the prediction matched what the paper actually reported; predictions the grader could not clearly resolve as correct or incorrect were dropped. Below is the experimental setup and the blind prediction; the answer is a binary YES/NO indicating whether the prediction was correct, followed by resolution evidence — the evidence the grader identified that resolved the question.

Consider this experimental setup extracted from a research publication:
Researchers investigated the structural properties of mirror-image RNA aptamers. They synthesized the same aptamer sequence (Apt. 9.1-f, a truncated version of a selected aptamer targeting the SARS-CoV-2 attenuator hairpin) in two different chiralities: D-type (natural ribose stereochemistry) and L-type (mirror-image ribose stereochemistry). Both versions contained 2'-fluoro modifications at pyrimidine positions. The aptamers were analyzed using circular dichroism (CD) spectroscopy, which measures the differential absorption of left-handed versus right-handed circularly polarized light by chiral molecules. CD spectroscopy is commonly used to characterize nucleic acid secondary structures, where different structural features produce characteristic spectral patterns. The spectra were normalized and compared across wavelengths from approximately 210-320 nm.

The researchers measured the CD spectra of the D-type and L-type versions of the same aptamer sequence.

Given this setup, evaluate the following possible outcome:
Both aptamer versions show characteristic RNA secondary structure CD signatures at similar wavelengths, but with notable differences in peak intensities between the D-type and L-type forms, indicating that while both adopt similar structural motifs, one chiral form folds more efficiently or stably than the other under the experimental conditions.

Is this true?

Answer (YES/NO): NO